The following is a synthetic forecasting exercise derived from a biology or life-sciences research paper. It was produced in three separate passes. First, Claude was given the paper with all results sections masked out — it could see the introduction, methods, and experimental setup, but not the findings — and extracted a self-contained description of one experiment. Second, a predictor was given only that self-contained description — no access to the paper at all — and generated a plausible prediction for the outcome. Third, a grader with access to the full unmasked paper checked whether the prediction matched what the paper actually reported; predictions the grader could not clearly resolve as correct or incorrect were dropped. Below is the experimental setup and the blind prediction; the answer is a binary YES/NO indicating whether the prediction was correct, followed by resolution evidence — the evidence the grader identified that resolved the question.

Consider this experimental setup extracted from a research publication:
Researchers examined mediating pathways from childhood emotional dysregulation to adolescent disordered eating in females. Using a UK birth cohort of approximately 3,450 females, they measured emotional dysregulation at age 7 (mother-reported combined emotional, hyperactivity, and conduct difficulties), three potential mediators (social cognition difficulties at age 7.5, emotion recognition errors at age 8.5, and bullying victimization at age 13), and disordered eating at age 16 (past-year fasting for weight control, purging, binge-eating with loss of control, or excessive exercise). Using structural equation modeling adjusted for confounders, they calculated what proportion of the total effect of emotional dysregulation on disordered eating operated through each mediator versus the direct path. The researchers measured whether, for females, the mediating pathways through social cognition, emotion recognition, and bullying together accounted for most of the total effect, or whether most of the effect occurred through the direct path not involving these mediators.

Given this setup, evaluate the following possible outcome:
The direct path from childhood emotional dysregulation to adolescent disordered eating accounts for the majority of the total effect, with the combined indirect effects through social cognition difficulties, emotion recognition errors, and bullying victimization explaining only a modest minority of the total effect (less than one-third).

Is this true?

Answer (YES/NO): NO